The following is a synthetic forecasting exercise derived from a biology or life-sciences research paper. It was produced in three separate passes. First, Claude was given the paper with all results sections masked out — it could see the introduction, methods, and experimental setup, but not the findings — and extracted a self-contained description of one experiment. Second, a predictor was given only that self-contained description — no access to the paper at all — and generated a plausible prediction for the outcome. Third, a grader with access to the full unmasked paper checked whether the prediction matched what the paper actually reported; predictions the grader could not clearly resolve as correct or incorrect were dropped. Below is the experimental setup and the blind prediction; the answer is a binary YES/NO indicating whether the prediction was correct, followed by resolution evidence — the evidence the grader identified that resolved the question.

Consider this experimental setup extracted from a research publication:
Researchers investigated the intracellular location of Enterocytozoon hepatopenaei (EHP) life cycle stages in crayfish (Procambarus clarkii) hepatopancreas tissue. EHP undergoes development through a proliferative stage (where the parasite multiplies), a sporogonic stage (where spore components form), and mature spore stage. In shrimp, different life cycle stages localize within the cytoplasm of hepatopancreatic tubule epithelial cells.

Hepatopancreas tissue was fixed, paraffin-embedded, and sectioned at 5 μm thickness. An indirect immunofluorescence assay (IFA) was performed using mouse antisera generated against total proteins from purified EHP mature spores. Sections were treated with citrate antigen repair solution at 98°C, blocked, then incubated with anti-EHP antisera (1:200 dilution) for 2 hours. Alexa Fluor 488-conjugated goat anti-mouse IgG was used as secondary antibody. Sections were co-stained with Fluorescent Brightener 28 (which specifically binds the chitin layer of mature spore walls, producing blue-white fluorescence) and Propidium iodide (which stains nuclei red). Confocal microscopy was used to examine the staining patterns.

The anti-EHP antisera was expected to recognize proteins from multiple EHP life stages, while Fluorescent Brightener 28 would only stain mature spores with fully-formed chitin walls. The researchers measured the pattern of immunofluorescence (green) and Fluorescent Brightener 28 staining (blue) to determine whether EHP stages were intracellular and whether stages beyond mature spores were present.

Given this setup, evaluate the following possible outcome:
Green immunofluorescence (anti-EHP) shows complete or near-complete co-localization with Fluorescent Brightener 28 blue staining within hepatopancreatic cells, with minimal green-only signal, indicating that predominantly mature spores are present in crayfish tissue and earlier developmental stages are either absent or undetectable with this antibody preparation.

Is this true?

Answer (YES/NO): NO